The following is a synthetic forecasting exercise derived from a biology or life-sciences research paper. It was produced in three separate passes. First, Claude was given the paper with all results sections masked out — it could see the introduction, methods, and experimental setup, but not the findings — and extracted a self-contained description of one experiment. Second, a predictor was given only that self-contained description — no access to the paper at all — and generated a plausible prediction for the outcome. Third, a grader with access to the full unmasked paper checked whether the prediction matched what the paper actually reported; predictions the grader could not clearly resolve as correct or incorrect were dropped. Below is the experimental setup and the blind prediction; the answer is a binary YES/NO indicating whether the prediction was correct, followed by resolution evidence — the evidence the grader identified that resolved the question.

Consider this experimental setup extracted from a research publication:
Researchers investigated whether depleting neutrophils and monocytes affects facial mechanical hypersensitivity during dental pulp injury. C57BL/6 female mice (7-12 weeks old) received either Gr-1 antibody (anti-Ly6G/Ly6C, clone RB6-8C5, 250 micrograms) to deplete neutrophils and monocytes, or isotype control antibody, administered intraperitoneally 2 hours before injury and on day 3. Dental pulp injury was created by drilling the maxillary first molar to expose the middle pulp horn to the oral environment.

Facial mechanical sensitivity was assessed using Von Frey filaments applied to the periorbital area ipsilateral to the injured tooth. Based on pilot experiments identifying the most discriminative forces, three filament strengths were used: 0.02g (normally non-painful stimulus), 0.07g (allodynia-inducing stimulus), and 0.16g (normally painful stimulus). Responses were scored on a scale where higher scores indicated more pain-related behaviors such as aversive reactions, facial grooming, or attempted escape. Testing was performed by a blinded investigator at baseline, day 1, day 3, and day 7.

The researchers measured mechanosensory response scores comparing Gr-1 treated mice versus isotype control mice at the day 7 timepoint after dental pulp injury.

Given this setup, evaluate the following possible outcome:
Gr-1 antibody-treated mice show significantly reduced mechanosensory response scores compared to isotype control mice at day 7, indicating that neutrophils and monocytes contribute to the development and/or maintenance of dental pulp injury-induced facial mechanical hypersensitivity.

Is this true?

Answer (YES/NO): YES